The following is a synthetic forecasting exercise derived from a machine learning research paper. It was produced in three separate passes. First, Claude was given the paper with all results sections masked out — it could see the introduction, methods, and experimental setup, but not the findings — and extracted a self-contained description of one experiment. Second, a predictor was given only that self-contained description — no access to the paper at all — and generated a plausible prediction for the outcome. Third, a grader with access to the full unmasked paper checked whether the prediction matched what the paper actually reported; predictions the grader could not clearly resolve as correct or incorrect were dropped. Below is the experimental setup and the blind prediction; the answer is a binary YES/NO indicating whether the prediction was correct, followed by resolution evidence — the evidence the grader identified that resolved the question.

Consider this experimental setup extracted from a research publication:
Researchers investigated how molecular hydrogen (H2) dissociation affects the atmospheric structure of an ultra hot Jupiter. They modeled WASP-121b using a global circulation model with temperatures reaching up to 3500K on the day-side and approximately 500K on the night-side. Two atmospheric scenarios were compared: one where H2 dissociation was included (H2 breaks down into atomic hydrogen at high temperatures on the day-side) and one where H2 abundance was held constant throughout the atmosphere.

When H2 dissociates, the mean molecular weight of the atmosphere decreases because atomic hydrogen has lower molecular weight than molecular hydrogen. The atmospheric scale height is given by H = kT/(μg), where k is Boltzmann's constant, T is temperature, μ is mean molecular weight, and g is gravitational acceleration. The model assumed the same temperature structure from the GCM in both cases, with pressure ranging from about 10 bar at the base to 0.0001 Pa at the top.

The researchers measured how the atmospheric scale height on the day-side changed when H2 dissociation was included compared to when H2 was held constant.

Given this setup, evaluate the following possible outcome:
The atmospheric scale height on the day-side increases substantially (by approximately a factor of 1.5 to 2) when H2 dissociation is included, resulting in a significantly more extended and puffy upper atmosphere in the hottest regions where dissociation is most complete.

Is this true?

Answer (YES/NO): YES